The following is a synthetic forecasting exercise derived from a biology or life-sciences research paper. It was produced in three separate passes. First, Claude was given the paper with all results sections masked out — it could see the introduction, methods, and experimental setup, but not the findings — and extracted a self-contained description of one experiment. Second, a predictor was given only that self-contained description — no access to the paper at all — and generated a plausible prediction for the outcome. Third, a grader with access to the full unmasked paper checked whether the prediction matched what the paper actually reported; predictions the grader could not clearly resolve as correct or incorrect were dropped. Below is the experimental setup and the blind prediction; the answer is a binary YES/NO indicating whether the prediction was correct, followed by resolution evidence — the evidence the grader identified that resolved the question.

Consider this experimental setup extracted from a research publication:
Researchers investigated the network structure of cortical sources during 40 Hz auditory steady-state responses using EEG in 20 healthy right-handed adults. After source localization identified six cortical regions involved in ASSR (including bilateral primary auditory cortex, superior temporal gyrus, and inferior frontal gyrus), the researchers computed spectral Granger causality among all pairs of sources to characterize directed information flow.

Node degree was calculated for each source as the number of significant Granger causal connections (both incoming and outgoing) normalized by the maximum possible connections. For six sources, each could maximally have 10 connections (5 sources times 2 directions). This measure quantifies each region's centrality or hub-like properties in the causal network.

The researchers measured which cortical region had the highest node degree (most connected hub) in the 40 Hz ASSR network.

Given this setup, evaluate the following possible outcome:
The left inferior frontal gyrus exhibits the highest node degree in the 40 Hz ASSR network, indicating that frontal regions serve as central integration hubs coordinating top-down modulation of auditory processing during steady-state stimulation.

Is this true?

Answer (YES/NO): NO